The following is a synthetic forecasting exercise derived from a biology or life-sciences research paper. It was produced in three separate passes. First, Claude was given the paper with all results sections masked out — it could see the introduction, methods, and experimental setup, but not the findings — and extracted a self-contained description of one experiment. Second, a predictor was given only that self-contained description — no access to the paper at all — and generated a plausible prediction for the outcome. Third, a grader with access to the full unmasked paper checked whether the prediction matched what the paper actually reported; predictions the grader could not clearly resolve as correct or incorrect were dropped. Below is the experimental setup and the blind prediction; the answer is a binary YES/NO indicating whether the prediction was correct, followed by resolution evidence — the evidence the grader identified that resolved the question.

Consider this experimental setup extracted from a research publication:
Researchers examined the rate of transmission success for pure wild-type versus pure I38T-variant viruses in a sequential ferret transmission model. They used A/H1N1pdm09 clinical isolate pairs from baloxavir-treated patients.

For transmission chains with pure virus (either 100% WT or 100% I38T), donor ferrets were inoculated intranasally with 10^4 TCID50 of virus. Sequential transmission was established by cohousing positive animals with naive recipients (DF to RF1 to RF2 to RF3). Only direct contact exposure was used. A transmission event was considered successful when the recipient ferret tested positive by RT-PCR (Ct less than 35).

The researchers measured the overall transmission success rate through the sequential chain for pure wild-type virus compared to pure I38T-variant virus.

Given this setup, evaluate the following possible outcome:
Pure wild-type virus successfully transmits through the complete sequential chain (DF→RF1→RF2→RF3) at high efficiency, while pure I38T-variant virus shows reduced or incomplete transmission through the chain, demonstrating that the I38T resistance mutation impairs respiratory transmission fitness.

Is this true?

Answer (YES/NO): NO